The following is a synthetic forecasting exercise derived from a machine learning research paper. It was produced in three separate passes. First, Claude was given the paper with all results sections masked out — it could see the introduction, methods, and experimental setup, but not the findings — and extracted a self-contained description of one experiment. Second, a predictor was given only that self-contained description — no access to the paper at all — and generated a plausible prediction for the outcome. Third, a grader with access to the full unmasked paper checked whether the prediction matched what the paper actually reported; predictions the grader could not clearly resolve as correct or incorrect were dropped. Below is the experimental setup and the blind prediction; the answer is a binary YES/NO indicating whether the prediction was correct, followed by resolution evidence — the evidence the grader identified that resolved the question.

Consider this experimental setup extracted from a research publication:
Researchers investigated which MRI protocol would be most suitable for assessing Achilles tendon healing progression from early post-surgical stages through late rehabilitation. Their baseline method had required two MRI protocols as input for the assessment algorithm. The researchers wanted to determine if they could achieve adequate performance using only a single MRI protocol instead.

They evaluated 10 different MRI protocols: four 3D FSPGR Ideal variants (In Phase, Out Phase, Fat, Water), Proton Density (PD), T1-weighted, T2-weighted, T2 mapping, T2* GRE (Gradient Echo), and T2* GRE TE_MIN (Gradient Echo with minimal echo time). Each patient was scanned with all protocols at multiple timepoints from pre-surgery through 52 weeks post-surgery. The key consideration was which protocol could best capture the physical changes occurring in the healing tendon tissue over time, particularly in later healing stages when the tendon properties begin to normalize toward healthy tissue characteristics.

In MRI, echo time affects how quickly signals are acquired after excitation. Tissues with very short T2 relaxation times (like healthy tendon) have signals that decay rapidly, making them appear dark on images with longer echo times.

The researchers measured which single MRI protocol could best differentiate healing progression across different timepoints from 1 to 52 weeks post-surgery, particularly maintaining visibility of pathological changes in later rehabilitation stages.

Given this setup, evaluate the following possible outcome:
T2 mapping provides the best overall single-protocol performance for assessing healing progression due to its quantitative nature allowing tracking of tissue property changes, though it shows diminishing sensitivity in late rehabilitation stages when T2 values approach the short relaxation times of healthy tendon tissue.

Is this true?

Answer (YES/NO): NO